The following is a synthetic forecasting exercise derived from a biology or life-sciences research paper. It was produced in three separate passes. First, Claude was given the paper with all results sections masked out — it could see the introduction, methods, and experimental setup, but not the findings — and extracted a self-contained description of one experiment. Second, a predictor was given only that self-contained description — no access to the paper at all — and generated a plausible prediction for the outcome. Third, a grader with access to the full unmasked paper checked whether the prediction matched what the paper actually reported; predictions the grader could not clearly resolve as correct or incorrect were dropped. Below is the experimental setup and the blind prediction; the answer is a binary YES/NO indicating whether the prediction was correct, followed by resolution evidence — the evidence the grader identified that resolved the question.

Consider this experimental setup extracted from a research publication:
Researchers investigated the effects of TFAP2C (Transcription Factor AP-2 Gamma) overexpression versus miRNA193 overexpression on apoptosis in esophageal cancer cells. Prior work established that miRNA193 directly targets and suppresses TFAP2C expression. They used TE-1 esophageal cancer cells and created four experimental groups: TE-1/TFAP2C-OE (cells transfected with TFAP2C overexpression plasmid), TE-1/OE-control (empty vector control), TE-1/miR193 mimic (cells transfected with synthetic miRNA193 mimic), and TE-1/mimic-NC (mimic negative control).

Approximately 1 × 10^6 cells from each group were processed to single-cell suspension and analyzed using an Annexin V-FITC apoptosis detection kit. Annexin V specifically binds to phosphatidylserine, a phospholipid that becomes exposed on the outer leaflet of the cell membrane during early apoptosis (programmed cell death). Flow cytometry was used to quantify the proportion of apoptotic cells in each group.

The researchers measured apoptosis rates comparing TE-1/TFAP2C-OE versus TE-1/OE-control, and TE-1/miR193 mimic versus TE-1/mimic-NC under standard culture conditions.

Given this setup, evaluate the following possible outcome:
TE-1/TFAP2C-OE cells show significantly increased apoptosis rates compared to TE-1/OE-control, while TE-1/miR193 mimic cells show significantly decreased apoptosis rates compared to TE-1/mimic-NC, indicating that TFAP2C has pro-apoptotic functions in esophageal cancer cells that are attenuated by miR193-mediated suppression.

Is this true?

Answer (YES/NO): YES